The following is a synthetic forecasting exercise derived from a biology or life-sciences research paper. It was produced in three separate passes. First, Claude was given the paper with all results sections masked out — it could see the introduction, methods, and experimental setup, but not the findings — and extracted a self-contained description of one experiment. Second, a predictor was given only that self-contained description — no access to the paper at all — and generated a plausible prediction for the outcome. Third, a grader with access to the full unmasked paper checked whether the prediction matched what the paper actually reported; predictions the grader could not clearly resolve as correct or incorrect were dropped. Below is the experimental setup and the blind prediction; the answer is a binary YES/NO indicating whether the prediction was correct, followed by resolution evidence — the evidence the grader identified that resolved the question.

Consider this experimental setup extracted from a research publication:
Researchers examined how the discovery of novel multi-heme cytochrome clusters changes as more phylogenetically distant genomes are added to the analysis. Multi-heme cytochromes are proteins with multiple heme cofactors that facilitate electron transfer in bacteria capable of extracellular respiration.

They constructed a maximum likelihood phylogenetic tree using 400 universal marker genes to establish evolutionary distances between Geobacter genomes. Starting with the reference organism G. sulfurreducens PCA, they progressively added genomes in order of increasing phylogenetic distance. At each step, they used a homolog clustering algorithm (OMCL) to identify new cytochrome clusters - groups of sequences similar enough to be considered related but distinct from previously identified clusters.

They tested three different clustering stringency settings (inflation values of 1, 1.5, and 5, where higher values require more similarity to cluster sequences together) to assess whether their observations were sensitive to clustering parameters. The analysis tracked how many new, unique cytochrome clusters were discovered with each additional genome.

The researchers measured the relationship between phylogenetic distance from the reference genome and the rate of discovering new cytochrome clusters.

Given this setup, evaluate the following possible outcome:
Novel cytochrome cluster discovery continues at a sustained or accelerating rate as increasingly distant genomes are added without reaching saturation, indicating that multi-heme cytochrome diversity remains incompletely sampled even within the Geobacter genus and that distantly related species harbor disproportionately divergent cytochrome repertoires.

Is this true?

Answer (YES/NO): YES